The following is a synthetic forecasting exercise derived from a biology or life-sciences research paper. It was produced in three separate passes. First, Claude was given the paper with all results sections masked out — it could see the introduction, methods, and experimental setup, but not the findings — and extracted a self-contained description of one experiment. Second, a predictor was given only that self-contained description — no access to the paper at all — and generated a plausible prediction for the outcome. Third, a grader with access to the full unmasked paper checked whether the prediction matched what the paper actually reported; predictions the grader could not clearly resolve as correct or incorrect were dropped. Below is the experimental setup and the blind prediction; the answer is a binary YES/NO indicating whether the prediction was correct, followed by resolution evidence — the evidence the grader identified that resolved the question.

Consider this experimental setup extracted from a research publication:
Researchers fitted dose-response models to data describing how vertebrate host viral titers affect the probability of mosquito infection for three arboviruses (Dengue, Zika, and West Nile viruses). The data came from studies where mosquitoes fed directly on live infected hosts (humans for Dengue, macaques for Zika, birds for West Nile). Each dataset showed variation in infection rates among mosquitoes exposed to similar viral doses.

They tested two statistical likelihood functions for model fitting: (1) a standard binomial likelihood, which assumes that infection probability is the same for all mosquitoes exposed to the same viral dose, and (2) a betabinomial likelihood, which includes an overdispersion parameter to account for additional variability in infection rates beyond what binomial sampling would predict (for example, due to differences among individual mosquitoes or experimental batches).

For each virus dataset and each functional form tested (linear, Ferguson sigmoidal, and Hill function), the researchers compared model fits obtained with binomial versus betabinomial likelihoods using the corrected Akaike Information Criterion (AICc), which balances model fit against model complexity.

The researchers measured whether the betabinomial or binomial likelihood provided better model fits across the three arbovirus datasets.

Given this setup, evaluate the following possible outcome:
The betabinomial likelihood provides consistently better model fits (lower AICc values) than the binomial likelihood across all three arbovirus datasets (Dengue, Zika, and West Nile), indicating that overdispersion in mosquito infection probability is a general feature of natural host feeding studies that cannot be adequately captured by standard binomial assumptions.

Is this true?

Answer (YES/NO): YES